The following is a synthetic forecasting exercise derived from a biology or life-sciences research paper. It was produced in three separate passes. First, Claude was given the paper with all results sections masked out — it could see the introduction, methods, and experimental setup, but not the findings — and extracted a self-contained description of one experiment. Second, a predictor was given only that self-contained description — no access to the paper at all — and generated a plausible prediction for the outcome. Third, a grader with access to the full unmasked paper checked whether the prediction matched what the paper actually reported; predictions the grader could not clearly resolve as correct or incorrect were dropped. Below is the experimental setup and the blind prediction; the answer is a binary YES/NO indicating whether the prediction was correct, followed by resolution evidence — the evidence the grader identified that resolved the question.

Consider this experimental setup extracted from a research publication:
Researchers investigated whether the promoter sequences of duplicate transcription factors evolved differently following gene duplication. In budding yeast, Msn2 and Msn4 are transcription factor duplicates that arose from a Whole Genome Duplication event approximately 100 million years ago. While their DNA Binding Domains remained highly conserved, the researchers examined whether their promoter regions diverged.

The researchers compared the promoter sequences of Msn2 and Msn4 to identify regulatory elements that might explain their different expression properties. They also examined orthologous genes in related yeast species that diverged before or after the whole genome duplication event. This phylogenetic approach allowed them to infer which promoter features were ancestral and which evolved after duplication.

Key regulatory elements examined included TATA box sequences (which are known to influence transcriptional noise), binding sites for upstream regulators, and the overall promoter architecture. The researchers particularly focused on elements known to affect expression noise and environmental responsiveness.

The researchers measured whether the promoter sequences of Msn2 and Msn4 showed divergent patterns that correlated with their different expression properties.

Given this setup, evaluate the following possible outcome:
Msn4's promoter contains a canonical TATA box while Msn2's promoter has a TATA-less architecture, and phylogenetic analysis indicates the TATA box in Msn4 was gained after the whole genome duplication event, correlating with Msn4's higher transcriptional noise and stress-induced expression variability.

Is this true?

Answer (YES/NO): NO